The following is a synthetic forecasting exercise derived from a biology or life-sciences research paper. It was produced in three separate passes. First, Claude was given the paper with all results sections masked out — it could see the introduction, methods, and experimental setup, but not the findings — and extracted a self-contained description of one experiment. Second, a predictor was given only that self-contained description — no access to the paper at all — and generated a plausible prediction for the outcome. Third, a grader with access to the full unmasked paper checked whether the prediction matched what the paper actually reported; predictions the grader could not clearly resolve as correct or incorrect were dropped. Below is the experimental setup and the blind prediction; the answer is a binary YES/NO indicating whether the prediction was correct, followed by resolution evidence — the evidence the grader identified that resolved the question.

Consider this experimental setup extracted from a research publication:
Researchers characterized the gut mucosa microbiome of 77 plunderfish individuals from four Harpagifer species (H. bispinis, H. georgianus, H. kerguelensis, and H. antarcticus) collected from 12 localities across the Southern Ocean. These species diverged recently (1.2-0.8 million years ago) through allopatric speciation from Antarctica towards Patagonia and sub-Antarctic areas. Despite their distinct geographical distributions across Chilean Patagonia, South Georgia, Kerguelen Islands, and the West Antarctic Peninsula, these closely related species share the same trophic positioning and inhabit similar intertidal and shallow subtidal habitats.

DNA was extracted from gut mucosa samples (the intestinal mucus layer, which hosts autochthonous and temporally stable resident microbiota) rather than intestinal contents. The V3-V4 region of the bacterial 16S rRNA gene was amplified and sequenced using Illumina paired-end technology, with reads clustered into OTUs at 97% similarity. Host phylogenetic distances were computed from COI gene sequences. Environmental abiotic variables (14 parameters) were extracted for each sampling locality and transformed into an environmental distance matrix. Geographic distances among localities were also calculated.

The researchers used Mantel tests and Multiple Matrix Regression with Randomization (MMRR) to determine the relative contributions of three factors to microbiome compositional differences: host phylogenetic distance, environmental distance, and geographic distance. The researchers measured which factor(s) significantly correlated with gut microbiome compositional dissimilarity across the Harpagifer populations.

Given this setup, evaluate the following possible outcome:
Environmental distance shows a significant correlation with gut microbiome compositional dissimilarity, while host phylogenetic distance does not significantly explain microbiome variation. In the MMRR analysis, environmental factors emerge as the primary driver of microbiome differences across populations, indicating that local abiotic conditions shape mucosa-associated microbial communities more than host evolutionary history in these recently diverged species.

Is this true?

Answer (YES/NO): NO